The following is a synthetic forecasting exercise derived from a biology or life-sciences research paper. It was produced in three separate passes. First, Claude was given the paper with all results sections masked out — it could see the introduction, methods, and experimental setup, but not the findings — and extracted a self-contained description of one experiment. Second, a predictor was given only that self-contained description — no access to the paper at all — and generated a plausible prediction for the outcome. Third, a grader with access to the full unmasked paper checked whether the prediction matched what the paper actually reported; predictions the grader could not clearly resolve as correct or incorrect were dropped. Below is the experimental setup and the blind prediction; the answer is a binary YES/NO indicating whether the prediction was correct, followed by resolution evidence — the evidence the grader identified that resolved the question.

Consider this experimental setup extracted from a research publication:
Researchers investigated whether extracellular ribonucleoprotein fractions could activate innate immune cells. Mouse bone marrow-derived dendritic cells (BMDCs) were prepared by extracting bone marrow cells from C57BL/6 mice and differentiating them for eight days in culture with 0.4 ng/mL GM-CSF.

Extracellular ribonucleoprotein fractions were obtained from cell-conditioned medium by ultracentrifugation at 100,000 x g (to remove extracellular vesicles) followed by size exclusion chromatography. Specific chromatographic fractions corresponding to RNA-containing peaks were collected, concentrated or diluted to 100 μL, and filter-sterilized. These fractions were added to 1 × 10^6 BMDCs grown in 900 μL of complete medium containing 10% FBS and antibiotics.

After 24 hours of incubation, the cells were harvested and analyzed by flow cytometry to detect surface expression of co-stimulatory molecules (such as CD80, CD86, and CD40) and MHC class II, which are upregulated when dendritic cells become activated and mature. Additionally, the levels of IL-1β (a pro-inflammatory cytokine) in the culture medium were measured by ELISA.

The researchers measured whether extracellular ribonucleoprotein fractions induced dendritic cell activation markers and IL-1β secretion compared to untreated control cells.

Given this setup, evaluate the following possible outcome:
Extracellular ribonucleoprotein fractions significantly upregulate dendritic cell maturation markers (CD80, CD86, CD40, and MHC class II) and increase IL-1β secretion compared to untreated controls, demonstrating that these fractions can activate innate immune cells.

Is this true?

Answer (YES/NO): NO